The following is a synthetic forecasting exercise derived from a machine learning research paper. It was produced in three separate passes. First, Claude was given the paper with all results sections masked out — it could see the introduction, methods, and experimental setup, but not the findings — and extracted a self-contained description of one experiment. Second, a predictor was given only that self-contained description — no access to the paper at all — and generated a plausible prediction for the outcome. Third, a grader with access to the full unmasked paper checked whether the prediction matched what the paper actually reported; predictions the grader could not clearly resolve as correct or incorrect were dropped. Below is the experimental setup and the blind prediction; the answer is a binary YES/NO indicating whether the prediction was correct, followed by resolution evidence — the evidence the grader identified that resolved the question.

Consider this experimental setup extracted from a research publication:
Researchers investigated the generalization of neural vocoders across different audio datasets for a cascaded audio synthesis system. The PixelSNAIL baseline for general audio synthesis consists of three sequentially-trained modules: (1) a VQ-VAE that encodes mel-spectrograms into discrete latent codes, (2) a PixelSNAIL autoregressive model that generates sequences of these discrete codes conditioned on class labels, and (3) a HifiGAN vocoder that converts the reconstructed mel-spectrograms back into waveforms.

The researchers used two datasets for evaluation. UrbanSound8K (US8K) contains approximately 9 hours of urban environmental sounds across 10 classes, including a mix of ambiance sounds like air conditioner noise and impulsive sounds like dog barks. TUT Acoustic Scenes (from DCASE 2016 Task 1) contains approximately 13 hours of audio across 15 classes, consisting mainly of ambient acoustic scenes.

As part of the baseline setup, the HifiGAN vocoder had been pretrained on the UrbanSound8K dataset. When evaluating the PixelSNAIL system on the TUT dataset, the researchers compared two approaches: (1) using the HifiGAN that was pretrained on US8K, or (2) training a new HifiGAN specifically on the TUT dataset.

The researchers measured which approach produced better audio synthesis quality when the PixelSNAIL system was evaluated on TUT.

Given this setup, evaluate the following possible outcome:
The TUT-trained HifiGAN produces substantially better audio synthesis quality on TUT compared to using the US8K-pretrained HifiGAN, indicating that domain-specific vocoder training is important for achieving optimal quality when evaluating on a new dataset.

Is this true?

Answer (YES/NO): NO